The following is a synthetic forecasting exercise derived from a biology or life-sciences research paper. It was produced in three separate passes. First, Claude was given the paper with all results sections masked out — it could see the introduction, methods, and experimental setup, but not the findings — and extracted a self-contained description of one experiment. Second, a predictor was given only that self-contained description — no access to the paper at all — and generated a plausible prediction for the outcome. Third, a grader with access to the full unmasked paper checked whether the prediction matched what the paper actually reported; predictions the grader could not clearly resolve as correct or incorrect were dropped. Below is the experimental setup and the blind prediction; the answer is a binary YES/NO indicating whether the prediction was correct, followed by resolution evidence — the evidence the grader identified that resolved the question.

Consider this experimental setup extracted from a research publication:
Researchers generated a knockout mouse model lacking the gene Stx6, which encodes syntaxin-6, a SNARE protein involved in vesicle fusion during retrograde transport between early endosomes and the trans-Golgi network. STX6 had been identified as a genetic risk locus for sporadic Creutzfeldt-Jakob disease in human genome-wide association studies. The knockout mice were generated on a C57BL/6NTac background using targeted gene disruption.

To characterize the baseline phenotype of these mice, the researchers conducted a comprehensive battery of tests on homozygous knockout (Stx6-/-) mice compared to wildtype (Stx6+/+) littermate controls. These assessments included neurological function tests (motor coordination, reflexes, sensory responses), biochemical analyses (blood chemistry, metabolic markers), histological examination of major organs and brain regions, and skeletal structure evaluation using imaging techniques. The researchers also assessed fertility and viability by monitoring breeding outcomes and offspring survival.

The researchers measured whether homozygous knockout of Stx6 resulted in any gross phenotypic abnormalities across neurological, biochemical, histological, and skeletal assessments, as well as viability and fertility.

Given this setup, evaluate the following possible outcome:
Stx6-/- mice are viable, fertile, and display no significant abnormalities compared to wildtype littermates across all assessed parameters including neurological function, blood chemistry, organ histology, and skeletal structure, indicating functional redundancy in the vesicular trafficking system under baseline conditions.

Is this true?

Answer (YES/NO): YES